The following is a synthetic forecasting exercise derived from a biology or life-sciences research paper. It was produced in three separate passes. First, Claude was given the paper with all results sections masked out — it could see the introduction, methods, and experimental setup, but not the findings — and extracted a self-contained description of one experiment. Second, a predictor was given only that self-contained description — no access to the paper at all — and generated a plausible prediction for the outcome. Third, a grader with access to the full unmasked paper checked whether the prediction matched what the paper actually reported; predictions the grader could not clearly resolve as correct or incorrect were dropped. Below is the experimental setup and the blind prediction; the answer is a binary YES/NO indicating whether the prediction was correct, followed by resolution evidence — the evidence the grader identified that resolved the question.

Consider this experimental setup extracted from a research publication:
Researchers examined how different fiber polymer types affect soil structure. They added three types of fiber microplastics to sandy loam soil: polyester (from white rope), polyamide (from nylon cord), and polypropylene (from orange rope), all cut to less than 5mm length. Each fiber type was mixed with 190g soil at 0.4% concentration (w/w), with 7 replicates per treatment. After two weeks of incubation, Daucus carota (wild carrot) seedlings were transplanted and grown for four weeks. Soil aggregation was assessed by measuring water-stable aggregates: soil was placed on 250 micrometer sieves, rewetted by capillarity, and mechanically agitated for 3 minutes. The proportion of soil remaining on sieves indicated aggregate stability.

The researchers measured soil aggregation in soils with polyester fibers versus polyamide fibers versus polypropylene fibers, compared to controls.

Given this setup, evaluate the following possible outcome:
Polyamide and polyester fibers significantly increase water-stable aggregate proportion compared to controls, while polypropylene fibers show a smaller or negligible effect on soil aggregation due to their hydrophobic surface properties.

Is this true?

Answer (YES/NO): NO